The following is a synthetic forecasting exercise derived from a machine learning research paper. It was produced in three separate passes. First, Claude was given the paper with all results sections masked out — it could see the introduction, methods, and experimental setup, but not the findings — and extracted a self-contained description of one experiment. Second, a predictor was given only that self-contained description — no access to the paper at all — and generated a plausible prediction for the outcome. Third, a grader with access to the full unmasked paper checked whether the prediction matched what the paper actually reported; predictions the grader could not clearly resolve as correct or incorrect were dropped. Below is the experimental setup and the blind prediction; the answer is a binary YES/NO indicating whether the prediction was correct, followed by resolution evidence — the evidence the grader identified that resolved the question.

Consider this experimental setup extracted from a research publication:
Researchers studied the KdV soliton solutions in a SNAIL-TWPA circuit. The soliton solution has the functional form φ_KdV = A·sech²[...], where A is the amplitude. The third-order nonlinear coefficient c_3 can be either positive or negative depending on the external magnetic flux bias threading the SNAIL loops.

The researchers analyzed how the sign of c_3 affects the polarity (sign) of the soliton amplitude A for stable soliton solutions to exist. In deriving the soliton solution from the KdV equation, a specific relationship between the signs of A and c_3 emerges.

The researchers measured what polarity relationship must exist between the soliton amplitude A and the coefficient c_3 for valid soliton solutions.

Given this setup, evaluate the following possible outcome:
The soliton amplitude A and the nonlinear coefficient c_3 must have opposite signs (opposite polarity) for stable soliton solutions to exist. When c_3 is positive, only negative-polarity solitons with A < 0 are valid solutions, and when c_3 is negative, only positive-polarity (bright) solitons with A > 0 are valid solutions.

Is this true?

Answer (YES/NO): NO